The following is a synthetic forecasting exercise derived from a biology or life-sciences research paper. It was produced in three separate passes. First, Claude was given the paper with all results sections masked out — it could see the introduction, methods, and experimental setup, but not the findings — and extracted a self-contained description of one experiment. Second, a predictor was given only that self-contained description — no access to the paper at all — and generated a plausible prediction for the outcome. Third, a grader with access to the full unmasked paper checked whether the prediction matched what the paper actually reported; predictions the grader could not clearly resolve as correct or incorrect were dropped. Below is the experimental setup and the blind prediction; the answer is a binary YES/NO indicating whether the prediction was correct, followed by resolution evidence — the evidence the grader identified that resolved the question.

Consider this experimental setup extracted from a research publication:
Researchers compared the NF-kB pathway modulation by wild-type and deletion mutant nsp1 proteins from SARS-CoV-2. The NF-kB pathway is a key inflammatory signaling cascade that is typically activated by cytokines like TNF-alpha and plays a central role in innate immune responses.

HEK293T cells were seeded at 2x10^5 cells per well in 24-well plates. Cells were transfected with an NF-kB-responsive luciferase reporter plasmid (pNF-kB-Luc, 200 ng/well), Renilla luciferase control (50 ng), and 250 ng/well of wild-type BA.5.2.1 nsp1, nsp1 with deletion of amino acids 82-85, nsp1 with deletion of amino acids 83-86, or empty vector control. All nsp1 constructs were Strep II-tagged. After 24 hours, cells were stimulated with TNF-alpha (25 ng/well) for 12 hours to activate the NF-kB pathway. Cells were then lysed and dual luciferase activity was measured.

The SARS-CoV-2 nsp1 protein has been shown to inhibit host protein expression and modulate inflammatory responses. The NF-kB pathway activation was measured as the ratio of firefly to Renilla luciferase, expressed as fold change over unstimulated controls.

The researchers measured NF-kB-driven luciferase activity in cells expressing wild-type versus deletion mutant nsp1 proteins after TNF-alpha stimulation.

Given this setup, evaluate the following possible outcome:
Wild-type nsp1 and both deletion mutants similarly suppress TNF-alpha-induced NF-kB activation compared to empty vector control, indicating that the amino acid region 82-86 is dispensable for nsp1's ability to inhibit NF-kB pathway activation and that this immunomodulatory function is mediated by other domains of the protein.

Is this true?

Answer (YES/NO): NO